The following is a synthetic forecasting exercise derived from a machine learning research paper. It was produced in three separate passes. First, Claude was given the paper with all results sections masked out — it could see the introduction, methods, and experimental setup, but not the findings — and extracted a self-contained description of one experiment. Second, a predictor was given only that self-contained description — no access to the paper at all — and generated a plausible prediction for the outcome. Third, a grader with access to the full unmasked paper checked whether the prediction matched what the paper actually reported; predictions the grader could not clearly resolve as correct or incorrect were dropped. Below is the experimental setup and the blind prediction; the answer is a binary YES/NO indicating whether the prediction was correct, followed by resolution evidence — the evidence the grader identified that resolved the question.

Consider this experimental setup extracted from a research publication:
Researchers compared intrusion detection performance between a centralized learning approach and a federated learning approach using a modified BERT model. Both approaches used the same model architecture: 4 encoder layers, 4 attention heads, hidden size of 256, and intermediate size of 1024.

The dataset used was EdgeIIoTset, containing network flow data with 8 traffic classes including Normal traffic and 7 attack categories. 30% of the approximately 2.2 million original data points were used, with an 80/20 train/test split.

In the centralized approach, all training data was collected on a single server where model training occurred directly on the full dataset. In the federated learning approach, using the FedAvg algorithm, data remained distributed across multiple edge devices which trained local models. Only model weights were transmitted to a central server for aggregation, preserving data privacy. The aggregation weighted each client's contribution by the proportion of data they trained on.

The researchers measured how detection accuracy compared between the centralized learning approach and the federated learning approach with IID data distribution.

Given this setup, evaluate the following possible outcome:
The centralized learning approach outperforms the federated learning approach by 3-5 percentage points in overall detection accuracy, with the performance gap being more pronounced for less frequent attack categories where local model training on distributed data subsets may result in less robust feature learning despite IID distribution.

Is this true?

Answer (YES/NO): NO